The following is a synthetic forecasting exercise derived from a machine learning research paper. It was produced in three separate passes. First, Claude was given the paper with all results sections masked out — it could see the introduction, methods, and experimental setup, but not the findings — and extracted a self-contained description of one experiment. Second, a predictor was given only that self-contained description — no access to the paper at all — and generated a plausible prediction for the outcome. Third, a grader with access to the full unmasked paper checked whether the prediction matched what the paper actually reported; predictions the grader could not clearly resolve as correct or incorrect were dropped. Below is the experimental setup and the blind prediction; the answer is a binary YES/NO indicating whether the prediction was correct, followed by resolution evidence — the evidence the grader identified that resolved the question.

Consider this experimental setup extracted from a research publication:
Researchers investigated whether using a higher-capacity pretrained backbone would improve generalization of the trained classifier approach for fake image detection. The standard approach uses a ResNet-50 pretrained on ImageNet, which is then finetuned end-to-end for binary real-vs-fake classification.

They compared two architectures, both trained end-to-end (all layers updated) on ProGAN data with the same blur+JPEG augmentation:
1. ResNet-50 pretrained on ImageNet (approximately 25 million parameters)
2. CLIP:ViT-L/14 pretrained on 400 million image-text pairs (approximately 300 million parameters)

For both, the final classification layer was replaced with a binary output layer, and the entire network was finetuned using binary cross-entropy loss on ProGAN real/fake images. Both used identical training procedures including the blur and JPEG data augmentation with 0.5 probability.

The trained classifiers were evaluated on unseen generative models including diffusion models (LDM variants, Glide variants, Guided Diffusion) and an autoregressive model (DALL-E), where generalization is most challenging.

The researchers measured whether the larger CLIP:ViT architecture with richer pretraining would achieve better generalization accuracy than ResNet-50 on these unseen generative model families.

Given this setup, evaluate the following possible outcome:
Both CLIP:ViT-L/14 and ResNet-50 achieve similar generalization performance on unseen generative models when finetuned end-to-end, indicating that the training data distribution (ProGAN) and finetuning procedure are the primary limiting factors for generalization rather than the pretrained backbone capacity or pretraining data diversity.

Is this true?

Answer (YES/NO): NO